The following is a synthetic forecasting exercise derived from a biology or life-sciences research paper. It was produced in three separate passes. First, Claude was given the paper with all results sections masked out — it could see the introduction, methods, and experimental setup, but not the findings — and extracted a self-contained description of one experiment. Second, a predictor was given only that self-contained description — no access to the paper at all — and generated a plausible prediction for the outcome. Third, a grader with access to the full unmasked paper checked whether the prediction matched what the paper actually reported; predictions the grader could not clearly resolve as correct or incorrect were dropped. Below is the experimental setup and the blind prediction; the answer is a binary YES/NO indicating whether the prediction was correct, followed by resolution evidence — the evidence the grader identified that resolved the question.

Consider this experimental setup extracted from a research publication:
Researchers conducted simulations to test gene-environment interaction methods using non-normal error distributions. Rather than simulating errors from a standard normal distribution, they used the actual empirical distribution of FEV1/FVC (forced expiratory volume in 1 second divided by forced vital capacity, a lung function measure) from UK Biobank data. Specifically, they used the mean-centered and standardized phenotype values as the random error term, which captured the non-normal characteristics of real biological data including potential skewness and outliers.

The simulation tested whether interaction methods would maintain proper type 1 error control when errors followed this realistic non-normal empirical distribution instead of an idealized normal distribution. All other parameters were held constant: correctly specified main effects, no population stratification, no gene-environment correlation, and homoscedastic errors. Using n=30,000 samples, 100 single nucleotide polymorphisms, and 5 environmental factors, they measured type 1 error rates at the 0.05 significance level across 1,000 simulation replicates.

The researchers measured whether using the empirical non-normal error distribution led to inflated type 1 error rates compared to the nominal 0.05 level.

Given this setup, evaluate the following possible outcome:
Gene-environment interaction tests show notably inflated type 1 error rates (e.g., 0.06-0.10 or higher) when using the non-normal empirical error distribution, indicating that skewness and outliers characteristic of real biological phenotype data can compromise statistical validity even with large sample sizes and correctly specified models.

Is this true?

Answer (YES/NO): NO